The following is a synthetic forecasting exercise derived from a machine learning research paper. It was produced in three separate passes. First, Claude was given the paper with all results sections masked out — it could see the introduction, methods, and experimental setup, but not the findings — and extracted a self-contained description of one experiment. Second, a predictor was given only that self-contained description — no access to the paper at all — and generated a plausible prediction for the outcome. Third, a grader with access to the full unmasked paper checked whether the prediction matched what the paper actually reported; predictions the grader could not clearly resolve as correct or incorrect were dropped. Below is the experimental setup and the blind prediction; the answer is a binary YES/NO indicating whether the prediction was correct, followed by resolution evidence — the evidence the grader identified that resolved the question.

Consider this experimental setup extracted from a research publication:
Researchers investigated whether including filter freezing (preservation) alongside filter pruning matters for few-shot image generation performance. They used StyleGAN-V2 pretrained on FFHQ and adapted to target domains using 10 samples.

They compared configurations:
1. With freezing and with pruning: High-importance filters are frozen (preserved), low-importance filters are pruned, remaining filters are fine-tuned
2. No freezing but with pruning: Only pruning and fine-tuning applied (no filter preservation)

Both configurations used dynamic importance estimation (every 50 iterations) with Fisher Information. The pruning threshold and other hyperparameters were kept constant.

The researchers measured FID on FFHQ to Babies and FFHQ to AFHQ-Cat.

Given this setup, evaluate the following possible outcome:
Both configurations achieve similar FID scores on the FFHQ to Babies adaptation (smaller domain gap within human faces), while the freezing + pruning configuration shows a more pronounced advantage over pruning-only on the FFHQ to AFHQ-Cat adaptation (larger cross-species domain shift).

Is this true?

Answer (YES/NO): NO